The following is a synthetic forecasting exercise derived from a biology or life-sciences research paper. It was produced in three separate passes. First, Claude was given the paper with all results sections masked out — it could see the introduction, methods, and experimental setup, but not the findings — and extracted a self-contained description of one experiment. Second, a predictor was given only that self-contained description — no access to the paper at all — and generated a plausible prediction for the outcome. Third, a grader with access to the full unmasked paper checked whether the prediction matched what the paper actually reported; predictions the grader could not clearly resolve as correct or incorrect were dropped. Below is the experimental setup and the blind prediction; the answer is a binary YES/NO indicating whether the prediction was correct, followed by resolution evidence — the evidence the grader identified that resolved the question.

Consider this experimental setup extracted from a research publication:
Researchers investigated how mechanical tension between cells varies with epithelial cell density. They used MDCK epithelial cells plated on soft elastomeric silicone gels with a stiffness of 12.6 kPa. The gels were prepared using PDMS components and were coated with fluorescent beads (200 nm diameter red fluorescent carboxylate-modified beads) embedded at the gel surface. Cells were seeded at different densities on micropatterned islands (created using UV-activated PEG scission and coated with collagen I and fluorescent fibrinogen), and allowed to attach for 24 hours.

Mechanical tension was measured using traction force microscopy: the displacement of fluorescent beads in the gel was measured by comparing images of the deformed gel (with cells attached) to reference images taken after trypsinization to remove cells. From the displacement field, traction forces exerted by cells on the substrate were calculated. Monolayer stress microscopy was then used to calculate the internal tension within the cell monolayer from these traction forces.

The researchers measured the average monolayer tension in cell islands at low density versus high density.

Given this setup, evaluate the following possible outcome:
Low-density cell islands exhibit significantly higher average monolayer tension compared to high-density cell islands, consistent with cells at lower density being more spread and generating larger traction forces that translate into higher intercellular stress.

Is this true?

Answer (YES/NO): YES